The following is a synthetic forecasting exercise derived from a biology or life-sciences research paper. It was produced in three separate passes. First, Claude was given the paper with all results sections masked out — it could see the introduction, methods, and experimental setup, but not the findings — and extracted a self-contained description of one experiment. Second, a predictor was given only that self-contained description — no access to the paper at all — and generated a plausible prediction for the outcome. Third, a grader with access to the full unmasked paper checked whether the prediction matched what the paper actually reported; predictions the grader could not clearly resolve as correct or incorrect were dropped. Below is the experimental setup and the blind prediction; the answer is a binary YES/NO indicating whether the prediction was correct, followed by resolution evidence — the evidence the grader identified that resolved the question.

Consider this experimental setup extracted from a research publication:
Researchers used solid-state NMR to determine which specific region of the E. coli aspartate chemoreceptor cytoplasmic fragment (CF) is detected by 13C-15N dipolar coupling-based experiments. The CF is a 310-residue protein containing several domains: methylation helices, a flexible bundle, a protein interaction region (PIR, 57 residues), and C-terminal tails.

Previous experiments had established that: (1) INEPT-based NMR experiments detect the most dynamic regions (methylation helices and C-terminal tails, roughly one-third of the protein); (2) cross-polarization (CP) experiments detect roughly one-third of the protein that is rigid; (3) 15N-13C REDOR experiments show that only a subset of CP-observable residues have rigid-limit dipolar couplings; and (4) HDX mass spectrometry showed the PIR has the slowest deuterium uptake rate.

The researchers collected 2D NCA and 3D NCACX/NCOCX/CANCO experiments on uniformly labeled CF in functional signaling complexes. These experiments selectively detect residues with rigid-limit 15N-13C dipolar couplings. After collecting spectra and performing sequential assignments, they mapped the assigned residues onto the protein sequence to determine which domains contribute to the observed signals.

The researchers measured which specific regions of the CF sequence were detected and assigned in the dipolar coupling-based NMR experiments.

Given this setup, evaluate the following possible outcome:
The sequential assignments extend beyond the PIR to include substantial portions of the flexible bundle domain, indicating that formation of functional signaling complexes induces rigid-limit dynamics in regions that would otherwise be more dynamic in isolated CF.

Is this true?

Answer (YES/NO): NO